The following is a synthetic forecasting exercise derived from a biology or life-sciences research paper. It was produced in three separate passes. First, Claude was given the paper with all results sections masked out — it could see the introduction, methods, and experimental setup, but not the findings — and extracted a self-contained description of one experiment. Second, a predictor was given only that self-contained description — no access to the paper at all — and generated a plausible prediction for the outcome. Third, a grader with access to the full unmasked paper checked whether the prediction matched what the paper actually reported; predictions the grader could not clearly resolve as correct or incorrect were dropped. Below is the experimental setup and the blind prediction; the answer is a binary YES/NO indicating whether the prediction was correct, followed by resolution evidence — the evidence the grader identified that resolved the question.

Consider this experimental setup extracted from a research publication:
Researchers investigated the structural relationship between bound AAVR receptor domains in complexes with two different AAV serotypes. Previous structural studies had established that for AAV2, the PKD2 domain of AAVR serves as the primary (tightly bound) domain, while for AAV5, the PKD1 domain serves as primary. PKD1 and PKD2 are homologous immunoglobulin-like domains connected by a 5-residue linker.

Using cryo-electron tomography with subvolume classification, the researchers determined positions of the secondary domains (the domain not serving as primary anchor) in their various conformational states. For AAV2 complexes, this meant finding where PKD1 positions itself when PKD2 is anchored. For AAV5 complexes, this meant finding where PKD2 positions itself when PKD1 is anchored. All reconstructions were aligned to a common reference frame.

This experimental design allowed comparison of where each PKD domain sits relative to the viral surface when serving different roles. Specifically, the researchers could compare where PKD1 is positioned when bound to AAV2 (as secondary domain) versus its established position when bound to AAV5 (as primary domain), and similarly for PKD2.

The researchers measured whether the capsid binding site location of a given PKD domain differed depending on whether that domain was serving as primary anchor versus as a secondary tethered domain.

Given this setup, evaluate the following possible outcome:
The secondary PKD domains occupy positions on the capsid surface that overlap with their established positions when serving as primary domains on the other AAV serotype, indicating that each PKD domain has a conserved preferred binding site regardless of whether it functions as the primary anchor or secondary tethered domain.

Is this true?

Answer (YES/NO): NO